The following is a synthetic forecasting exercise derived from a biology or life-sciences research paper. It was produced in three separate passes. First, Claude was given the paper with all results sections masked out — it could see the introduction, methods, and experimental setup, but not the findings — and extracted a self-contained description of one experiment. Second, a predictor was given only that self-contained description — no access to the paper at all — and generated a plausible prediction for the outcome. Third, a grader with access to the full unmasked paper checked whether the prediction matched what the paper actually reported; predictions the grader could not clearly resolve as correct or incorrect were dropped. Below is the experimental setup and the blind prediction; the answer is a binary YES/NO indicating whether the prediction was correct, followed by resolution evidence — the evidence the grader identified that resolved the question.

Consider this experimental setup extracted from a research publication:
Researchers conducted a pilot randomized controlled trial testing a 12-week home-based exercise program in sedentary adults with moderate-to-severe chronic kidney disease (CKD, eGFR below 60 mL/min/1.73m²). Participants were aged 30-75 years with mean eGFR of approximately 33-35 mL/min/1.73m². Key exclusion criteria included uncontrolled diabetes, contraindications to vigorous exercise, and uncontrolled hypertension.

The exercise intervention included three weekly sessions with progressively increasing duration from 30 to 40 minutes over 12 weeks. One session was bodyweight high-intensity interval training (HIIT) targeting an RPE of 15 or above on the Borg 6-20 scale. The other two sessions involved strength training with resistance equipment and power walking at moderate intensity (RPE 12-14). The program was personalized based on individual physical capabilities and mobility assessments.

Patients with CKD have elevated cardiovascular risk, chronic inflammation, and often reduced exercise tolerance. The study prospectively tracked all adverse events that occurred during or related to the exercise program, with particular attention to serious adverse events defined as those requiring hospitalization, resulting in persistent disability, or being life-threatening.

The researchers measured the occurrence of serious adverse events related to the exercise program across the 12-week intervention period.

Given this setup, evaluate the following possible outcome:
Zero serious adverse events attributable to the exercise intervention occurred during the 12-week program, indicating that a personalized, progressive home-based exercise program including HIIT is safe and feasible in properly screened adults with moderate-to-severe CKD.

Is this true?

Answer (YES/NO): YES